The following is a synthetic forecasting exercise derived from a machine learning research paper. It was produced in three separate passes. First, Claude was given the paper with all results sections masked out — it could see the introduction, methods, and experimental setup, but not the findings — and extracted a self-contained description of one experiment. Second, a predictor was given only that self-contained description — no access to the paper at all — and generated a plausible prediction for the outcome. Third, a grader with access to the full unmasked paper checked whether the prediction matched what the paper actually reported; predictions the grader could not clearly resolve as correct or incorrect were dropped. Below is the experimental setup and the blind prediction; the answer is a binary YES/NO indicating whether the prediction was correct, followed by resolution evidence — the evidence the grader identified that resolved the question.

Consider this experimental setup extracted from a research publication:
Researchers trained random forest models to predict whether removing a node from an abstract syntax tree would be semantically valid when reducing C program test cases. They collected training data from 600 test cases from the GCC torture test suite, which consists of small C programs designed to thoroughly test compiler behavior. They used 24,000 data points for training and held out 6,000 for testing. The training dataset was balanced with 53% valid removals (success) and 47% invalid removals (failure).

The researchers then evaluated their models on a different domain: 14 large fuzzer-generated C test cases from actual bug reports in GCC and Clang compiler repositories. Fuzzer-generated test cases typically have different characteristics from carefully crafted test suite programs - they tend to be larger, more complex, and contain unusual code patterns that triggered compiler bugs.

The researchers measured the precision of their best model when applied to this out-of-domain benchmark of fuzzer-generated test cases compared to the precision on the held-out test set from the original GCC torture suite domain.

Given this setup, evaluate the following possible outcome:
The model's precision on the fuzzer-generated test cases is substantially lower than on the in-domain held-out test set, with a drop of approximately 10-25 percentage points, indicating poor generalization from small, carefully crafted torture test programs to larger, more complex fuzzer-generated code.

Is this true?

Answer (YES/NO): NO